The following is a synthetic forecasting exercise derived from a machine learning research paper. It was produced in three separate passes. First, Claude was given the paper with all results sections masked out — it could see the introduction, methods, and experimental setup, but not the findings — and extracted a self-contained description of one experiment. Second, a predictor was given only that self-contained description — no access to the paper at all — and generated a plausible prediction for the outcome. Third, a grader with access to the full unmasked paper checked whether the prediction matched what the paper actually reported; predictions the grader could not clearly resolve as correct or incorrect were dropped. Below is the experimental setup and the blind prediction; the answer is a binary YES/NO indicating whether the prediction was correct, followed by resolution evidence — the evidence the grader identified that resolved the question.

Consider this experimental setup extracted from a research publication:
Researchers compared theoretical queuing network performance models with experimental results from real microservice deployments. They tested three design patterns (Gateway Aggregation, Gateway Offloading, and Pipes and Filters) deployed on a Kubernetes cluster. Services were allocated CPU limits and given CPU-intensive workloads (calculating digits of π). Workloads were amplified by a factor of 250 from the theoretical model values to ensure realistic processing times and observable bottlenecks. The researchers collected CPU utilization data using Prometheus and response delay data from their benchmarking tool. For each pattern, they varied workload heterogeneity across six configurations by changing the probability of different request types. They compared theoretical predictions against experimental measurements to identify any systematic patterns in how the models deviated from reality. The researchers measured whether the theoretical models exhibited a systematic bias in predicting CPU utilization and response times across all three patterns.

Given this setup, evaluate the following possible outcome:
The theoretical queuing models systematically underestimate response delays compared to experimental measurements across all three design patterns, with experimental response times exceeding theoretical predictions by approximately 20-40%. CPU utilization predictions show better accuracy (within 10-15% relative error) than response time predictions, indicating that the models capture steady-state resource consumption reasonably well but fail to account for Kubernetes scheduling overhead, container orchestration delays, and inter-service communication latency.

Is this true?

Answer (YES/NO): NO